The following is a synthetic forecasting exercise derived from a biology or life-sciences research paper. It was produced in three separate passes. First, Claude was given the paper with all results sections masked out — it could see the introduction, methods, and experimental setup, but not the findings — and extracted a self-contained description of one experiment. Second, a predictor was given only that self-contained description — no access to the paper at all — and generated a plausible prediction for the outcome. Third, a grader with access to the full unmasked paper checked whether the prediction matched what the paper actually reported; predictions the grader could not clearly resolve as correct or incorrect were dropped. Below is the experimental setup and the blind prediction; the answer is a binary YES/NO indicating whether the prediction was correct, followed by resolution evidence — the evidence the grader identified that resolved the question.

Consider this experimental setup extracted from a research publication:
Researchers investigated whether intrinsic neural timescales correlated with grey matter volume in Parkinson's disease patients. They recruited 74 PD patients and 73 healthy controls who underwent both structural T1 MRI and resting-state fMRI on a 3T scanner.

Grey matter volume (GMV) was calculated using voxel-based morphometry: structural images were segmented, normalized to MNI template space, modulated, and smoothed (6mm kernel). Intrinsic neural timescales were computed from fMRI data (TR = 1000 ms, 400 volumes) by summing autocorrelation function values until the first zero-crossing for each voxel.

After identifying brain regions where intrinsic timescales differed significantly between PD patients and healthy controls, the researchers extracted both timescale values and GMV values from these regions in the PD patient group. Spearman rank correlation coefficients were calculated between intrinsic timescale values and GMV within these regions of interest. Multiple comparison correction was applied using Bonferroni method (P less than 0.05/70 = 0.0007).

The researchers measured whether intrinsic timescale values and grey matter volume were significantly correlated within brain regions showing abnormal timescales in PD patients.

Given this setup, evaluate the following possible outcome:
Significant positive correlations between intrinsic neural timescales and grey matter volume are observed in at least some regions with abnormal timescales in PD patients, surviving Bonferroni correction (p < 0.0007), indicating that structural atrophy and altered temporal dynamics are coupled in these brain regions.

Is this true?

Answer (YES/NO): NO